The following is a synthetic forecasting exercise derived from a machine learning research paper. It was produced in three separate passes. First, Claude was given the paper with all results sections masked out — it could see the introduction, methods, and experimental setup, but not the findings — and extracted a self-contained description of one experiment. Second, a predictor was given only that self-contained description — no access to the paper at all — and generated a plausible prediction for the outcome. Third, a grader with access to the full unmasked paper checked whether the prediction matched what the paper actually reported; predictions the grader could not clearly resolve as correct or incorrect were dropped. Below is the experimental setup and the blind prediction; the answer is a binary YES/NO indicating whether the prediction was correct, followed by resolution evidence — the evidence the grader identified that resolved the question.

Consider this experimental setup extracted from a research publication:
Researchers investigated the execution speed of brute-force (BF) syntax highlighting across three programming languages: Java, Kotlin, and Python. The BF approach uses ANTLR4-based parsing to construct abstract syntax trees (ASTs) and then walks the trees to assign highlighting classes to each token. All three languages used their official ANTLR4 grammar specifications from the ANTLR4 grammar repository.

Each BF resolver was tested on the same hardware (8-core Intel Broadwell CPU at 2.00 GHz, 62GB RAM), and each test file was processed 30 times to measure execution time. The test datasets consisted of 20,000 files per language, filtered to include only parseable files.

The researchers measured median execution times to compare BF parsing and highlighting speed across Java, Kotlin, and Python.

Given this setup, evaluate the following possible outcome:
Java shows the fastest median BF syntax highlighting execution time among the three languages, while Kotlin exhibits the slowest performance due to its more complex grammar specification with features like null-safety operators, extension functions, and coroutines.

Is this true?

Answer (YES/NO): NO